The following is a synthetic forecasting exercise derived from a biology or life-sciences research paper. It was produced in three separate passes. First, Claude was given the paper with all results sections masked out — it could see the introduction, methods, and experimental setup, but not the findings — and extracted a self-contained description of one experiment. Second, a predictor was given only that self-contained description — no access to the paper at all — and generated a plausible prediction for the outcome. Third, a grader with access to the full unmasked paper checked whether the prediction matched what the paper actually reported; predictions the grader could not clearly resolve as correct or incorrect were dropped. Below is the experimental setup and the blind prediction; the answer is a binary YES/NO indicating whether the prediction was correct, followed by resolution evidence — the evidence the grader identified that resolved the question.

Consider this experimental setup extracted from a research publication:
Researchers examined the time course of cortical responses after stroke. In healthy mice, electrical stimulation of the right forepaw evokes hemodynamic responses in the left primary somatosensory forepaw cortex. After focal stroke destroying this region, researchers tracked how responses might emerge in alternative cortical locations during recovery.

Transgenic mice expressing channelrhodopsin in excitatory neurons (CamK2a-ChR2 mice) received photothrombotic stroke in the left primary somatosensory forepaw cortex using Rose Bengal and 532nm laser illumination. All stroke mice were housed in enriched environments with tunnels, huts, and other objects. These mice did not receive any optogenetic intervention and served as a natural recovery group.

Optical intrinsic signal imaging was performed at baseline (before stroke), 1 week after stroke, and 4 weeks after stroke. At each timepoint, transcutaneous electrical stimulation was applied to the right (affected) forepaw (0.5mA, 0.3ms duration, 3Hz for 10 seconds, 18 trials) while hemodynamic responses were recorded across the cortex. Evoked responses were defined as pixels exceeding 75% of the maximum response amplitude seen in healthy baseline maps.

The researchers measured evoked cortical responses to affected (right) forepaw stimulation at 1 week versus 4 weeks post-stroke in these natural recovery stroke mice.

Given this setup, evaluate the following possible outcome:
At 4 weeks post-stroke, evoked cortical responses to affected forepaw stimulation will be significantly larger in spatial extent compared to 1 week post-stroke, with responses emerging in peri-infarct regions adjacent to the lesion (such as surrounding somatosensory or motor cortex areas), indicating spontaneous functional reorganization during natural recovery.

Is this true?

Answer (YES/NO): YES